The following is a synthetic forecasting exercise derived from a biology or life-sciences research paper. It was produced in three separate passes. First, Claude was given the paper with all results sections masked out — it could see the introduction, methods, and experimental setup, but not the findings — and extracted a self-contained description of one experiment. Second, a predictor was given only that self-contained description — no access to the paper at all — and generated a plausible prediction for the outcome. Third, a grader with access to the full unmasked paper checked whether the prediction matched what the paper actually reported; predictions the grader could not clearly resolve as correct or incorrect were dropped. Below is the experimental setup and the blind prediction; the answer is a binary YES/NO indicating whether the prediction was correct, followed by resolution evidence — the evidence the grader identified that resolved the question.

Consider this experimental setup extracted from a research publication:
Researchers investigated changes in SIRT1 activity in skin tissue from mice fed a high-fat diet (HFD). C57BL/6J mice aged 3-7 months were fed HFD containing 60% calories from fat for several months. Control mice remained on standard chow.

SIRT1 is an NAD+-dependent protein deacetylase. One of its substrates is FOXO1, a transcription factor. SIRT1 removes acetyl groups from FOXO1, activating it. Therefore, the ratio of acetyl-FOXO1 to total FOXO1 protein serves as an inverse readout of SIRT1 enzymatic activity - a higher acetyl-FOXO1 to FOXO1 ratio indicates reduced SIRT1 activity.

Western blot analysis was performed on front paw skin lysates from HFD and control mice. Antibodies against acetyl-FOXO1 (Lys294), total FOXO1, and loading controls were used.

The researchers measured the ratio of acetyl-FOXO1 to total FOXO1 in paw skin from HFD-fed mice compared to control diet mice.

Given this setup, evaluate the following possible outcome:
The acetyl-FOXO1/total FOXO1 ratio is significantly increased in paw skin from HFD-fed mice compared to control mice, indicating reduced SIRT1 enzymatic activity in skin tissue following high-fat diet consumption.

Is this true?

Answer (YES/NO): NO